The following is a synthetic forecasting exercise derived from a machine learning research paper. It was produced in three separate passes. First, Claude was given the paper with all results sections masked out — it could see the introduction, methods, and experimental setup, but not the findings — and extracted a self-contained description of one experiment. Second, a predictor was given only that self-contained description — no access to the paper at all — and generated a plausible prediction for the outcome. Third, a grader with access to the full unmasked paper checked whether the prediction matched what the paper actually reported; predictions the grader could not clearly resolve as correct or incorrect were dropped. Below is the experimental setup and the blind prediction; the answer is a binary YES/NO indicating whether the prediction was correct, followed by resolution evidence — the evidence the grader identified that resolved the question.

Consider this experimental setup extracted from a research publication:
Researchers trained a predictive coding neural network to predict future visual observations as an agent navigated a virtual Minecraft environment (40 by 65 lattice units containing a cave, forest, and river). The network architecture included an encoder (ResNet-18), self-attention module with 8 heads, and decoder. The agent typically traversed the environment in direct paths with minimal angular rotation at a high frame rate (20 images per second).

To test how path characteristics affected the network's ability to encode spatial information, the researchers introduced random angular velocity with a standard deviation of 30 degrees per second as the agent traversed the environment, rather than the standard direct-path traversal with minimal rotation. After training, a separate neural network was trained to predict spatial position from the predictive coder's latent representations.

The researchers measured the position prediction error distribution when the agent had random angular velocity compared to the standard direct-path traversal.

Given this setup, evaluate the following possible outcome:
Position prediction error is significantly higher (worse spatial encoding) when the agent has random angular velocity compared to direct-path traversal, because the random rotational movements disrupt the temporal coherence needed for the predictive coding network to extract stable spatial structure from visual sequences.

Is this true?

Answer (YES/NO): YES